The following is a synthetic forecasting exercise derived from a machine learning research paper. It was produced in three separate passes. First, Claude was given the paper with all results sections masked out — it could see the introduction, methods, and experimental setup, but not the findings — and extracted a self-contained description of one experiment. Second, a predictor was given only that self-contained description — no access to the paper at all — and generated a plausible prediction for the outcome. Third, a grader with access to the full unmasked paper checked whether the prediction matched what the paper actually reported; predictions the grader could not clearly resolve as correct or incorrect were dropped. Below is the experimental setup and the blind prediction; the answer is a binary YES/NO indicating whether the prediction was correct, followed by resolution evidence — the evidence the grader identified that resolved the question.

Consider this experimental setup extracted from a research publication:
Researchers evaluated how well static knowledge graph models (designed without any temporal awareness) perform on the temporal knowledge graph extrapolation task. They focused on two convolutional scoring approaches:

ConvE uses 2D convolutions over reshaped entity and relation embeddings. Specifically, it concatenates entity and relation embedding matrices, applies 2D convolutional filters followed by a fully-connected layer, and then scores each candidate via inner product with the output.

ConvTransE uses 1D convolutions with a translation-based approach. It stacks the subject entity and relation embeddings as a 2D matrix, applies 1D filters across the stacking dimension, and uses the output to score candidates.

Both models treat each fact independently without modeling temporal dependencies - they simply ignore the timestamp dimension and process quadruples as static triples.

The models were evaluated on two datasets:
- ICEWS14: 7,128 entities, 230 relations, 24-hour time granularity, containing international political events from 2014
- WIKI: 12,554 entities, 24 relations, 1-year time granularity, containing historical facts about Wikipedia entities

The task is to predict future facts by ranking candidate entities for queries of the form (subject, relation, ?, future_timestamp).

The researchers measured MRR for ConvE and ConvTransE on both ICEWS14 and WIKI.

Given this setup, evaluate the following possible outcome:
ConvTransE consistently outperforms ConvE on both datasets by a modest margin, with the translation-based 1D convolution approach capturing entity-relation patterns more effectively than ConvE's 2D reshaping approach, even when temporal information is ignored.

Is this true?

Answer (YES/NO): NO